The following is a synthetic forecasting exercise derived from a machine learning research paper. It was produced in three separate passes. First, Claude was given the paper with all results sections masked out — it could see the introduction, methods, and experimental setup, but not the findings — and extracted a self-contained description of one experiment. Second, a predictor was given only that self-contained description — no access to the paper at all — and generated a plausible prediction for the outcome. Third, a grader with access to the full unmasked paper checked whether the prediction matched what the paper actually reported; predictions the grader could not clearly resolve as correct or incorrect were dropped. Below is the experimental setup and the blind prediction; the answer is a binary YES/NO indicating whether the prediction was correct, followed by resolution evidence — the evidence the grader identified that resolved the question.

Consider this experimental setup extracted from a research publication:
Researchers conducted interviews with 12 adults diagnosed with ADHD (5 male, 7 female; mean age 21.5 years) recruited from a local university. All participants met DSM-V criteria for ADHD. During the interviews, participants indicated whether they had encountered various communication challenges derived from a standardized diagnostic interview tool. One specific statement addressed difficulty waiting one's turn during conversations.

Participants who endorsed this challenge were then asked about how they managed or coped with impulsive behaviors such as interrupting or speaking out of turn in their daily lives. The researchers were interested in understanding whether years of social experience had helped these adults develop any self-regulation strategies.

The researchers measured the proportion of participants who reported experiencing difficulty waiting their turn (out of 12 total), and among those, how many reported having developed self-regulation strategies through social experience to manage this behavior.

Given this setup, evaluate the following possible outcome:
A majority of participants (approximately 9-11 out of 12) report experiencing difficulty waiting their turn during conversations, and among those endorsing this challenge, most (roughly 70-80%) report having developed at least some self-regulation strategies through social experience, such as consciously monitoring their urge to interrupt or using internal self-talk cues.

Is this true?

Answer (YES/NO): NO